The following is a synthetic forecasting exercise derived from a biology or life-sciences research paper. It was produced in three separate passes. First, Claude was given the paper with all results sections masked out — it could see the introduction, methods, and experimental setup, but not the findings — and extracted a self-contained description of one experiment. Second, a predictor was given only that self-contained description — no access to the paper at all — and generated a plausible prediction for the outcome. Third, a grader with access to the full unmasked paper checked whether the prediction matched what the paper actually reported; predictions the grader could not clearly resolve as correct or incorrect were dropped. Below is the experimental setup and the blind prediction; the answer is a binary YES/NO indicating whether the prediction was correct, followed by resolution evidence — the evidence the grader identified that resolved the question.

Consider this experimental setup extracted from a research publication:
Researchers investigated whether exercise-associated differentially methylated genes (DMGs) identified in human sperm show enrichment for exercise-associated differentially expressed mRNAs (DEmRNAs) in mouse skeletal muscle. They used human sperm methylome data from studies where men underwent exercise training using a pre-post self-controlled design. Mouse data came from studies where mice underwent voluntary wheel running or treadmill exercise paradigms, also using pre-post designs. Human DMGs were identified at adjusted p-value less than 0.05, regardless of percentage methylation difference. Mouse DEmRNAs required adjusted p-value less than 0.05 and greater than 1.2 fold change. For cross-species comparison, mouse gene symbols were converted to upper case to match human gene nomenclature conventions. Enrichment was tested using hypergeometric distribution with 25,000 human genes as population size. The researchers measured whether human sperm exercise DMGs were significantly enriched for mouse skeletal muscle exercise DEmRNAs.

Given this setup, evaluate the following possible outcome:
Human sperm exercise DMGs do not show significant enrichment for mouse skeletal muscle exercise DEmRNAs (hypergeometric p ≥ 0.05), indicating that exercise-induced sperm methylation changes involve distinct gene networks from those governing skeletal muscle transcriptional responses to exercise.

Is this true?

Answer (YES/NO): NO